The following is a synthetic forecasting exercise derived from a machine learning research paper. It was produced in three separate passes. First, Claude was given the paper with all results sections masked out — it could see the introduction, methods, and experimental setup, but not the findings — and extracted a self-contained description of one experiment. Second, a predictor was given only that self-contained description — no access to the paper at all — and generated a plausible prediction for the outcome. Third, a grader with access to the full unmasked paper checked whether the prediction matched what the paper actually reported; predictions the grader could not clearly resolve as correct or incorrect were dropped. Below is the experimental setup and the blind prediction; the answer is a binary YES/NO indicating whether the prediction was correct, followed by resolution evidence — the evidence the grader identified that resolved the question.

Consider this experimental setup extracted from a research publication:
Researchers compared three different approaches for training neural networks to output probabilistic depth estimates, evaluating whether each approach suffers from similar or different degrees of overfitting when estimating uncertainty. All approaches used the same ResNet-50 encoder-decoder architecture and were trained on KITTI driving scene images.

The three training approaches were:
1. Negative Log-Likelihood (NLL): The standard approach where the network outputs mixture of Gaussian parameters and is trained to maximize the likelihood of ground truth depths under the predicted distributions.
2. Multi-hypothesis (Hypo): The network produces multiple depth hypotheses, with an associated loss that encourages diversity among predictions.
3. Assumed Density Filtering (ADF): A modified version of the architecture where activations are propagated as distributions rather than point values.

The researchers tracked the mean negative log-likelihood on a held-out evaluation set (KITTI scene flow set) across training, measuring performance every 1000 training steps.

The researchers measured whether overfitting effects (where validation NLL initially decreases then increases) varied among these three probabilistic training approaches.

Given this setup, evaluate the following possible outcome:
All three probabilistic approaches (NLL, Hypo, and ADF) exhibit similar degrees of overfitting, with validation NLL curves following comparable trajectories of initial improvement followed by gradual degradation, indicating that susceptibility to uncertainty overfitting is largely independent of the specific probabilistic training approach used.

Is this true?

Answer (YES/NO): NO